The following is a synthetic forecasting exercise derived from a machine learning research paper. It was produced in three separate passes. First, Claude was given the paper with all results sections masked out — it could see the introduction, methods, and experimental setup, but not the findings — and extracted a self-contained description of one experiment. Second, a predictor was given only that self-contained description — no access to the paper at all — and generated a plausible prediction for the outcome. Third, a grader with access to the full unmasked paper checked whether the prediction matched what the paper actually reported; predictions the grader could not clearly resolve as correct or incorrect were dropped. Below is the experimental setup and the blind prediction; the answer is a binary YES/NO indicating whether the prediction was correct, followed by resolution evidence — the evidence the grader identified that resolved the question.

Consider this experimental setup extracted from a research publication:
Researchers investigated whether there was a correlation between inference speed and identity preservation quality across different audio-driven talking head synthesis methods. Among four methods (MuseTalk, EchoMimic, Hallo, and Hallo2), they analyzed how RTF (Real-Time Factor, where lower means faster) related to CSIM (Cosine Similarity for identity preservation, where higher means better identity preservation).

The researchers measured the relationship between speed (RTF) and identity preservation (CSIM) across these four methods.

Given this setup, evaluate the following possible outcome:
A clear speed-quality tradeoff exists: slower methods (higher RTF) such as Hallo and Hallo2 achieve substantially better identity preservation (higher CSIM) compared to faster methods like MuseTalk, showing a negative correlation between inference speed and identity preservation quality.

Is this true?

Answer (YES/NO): NO